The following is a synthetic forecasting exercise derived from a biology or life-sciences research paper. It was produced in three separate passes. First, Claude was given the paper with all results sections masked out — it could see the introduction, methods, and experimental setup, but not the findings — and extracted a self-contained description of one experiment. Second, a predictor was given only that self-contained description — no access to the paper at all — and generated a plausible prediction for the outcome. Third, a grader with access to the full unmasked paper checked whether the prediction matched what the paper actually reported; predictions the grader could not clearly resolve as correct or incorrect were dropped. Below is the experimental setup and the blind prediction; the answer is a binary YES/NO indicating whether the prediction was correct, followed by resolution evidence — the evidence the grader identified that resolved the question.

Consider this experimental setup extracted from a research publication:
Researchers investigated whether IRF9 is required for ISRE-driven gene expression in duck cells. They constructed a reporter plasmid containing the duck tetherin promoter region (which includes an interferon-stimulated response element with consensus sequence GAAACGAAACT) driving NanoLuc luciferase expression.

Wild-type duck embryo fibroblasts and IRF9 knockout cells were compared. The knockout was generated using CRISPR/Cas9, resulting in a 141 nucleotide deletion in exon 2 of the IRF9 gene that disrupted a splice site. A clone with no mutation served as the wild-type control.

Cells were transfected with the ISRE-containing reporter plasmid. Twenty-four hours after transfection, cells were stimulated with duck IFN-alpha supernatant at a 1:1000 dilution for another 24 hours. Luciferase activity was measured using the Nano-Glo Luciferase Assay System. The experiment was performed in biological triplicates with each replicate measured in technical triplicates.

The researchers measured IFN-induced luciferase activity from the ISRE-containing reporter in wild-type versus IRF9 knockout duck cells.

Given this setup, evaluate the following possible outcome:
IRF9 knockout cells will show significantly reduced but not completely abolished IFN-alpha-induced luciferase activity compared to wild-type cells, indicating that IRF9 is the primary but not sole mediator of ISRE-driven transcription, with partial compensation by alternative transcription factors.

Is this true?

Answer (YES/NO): YES